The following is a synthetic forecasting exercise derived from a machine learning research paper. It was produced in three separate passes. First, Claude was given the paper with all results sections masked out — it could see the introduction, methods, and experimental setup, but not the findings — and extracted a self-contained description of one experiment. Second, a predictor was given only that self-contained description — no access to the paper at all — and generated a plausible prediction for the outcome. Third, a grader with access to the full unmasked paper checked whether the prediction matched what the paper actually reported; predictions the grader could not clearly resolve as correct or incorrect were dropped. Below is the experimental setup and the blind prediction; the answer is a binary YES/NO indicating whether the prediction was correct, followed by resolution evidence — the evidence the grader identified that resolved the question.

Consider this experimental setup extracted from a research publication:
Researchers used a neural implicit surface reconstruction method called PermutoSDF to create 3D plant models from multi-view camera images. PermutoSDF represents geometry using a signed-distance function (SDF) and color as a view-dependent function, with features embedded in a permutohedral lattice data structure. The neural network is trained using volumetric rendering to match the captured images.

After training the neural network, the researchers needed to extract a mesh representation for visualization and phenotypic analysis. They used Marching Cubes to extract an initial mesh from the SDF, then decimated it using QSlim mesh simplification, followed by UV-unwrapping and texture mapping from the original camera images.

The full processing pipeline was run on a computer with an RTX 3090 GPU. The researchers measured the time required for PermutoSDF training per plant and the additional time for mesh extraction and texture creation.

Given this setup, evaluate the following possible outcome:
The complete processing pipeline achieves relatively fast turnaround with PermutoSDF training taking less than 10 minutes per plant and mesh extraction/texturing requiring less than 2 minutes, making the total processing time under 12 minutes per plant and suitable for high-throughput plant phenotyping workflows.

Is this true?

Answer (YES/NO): NO